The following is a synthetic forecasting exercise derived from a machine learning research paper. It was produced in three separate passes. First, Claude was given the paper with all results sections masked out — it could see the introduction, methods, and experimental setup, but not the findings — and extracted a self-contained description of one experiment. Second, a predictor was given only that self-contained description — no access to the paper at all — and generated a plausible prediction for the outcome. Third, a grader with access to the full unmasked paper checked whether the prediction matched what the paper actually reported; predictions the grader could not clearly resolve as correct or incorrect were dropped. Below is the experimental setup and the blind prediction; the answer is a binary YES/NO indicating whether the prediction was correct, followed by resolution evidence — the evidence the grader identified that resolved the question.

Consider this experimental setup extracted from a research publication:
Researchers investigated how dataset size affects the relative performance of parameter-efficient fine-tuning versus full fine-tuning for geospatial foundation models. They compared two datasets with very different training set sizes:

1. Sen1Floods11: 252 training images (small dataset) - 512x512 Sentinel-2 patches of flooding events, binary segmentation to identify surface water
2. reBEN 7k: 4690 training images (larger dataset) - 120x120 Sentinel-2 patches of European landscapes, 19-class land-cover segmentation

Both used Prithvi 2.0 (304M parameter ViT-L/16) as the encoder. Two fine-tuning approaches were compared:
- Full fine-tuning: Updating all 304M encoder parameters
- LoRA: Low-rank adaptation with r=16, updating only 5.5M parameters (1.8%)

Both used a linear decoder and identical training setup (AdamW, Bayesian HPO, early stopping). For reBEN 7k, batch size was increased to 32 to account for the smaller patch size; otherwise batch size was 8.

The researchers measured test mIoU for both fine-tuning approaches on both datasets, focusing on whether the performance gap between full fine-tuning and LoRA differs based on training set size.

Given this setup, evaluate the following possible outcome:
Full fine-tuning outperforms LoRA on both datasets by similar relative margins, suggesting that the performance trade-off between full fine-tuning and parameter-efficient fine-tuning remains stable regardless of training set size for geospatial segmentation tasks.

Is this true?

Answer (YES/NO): NO